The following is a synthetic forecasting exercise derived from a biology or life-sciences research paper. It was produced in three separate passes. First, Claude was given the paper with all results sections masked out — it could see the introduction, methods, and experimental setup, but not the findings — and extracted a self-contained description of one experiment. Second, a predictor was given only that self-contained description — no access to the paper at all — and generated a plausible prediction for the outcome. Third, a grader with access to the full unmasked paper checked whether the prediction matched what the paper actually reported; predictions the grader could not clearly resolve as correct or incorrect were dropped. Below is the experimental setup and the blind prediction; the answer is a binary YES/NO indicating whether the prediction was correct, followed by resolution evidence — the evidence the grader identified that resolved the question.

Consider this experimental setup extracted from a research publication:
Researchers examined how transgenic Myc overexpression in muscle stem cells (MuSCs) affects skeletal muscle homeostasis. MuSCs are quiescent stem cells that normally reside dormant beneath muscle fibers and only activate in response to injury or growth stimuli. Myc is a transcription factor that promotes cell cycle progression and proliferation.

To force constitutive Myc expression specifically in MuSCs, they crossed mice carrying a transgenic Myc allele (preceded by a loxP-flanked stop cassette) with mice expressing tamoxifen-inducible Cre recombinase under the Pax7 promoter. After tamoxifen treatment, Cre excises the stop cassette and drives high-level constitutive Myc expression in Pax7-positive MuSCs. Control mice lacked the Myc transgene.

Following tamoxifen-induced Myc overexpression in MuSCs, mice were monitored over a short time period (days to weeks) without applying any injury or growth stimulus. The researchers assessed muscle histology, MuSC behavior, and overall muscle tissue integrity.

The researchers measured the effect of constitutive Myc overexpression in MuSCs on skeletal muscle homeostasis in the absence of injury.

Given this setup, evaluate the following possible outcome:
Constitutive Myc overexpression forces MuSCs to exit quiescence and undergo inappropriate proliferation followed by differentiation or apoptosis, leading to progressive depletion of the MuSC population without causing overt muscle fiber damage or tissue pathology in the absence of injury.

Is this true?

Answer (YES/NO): NO